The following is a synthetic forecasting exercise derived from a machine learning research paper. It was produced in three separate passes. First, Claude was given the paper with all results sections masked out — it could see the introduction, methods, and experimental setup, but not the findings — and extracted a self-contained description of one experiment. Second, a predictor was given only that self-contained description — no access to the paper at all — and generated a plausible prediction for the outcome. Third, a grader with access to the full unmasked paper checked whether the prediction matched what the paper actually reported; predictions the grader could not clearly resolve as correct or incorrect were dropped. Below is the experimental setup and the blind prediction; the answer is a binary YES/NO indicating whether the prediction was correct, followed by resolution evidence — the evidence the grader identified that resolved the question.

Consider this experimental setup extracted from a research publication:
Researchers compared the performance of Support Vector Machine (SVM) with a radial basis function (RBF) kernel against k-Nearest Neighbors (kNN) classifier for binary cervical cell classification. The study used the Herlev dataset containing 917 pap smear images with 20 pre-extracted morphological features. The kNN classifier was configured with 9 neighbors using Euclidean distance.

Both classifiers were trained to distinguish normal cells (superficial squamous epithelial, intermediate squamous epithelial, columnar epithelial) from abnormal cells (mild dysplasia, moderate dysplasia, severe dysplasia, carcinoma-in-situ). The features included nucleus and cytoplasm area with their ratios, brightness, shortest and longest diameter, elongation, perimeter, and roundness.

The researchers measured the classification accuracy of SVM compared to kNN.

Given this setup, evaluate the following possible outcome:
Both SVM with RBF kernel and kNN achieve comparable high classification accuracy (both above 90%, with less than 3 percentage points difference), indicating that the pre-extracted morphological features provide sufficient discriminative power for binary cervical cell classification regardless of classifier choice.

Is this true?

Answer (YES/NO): NO